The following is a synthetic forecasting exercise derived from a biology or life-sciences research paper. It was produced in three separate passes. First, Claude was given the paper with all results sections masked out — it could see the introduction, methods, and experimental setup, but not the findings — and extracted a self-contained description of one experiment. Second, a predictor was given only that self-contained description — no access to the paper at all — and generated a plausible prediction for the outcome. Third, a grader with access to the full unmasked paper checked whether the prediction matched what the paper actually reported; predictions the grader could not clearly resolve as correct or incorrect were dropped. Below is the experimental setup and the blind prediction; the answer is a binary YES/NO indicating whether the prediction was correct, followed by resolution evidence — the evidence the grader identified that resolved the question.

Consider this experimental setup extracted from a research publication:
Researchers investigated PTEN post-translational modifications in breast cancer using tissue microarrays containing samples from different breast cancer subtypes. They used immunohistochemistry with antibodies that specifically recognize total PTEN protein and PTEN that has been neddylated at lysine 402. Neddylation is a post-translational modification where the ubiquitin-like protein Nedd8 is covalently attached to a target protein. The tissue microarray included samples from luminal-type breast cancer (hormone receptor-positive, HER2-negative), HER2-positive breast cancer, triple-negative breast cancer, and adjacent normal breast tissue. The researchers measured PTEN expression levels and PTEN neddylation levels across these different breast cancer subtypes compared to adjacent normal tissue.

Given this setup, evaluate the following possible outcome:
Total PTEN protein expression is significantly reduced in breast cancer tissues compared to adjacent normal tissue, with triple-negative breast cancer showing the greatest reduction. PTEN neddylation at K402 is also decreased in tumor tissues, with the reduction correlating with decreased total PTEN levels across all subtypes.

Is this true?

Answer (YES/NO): NO